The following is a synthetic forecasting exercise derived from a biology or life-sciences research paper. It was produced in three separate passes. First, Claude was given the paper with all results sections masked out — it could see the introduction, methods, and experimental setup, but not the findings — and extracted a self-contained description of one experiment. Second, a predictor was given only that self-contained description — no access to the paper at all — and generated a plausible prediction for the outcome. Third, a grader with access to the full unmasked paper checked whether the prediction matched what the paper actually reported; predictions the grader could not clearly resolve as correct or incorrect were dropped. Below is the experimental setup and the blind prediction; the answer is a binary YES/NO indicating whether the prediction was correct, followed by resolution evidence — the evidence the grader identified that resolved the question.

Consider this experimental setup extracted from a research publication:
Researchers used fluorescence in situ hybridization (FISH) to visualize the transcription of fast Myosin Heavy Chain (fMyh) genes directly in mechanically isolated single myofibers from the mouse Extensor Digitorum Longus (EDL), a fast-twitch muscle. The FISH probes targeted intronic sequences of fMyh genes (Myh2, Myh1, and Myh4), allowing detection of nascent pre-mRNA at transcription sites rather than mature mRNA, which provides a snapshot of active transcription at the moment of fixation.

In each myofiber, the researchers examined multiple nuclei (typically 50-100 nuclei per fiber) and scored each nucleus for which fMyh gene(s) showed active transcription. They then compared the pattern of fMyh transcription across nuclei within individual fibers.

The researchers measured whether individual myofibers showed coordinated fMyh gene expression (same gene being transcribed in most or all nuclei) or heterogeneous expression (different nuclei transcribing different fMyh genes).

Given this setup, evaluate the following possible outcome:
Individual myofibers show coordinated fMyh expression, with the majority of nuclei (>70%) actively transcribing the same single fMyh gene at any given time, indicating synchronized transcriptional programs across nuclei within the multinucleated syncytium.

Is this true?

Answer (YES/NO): YES